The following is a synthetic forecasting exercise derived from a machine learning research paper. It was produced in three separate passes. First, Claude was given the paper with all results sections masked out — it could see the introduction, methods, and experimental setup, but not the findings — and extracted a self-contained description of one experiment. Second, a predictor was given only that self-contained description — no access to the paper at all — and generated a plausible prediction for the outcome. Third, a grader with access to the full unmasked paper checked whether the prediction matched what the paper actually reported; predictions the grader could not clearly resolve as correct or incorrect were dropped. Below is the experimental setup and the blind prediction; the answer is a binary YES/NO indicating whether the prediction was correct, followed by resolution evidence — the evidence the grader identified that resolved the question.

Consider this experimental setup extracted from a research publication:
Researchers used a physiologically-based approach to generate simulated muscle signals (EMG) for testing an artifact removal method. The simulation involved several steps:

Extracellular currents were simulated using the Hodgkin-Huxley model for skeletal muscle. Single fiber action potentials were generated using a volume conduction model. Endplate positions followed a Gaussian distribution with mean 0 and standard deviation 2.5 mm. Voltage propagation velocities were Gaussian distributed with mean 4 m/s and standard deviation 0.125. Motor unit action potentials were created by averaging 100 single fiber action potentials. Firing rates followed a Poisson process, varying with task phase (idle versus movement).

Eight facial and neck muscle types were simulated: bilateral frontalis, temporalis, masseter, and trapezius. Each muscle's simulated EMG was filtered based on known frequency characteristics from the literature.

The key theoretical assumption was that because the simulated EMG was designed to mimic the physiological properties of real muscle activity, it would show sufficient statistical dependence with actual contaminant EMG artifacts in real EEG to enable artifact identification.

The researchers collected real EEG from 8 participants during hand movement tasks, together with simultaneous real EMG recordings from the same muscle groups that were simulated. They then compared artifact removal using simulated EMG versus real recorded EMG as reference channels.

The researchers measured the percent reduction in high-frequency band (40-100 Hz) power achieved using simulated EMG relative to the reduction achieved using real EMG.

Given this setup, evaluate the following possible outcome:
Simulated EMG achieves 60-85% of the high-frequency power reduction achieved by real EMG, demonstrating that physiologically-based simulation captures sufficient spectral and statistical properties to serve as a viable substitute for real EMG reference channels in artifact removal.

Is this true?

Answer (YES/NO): YES